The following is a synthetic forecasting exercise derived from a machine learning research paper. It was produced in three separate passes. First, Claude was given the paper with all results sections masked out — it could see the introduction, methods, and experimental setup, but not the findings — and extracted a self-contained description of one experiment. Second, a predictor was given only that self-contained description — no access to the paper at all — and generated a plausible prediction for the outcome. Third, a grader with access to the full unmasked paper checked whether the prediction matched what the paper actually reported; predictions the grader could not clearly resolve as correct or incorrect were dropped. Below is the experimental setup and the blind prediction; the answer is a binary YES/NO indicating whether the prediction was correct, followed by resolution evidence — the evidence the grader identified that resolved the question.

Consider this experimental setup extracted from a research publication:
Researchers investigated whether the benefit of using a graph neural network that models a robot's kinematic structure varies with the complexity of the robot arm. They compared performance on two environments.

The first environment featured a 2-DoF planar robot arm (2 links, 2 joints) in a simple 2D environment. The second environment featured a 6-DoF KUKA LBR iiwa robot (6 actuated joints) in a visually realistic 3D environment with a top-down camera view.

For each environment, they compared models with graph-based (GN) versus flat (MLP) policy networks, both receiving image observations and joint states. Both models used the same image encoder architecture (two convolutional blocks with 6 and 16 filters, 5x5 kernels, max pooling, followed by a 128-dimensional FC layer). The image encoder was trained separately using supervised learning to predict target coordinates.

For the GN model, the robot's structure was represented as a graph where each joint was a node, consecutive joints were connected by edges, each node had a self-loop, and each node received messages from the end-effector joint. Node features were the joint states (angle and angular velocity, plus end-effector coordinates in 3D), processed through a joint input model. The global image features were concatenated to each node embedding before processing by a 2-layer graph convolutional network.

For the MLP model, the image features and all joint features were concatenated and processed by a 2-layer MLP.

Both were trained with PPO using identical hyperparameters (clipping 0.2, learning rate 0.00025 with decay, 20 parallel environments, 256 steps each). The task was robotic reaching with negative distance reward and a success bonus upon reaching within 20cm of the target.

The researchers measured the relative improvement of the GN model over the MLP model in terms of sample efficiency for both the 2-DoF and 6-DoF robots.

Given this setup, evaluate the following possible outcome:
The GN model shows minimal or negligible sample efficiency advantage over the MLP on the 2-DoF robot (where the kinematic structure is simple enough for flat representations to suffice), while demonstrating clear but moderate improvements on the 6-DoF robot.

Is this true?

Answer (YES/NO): YES